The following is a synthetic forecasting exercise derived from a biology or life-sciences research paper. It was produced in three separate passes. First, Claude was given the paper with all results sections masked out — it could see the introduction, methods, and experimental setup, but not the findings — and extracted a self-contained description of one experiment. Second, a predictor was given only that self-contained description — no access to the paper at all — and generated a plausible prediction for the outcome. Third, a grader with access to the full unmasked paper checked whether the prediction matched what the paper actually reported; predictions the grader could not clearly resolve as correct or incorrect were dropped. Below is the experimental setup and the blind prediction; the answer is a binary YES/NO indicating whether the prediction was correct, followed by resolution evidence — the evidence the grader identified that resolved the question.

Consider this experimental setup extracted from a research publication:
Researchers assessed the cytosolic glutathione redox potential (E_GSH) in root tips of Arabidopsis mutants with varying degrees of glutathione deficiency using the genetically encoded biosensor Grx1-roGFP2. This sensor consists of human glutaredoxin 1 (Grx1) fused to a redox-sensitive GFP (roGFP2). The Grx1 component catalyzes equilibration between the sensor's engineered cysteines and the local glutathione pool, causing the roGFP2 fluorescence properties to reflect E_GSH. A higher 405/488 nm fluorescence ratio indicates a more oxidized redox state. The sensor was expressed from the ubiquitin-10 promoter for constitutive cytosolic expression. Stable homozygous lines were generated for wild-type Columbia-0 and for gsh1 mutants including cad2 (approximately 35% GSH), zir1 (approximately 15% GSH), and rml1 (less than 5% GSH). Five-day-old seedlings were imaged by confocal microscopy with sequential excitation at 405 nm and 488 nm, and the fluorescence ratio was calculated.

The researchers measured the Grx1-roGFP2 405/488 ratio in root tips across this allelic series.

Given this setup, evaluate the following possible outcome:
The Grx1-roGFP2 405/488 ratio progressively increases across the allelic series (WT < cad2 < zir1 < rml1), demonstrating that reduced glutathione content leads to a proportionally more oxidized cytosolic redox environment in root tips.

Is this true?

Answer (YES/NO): YES